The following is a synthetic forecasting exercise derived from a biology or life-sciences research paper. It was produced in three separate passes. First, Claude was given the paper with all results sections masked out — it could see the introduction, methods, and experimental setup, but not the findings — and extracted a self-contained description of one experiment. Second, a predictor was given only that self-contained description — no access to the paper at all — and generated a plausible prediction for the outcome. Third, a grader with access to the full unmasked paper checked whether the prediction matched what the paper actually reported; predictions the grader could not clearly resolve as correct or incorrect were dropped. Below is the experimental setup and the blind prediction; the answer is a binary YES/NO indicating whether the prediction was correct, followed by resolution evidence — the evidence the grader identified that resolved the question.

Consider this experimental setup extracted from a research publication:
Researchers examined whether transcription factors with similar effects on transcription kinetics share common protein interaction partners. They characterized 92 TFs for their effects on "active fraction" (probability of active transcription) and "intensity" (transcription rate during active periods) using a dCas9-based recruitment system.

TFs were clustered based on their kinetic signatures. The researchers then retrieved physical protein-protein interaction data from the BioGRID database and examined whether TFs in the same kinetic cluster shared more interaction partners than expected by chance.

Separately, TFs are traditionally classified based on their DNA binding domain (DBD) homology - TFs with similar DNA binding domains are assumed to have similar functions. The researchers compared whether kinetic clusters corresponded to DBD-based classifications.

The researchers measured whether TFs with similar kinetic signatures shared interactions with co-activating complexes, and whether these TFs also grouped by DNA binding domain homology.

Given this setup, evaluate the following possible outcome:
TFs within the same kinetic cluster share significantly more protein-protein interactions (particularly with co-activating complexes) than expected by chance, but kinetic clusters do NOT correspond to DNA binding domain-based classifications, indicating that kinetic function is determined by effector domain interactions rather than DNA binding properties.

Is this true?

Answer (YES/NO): YES